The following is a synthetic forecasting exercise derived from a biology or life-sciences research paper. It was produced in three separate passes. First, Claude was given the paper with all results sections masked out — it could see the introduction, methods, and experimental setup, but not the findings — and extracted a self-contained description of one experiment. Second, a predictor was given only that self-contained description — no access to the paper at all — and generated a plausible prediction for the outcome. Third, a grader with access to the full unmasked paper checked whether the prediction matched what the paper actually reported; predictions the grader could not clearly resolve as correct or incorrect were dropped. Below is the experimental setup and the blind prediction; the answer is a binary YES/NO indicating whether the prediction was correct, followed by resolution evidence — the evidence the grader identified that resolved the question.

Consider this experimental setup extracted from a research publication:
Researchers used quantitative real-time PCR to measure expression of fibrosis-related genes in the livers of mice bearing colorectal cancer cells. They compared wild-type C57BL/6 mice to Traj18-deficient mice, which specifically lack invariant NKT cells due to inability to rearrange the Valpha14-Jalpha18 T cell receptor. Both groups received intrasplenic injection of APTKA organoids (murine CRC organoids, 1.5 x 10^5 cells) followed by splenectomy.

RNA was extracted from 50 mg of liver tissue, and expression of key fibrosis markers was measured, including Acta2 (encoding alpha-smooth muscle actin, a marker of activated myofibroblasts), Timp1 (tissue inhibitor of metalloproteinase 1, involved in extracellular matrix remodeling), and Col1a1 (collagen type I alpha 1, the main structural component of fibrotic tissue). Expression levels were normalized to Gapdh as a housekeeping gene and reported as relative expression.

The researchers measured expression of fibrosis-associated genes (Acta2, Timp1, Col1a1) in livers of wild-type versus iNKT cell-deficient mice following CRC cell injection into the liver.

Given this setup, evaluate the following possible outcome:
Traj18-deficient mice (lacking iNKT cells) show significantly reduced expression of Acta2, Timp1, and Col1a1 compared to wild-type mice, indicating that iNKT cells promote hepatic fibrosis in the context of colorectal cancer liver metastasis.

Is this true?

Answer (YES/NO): NO